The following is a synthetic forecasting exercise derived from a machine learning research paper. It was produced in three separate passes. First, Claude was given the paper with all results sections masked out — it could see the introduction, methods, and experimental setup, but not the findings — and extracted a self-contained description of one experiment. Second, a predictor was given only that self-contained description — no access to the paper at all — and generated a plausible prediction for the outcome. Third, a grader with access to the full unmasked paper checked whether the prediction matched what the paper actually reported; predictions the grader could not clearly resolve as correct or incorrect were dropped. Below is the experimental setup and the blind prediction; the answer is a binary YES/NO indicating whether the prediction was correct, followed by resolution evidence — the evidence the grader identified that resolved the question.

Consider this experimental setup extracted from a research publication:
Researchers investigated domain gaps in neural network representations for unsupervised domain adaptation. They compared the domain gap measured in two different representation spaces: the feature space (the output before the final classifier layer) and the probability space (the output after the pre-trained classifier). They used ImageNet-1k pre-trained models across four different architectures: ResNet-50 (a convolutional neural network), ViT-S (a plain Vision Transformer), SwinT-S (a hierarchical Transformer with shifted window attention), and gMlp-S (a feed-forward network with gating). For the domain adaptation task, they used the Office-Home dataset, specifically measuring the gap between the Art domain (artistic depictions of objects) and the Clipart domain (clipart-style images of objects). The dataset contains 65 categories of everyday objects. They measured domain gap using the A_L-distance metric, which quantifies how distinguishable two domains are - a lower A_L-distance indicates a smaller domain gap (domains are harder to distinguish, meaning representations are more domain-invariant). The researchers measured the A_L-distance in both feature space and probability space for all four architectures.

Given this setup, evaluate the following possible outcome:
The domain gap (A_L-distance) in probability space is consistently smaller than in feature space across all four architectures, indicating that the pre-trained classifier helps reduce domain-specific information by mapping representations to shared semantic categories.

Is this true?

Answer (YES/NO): YES